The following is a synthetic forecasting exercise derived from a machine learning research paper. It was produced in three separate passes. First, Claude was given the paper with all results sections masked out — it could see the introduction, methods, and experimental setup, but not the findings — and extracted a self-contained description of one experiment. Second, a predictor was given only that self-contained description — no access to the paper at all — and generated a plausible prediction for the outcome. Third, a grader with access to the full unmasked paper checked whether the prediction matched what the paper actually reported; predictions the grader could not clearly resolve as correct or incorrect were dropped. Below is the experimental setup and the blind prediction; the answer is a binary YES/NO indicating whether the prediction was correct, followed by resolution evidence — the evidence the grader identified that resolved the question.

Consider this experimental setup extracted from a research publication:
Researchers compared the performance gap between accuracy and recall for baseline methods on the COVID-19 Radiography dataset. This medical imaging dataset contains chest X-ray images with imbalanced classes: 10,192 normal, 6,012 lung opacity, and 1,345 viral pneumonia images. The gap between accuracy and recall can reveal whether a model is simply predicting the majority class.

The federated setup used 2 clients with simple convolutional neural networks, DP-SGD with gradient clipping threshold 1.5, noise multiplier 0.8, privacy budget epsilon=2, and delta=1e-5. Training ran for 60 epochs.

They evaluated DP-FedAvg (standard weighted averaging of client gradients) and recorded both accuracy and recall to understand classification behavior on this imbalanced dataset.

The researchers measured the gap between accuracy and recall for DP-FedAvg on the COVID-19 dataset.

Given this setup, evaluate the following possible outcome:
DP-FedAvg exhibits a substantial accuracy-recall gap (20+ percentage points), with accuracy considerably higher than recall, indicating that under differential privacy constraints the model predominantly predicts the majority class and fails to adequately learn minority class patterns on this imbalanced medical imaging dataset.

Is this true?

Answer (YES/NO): NO